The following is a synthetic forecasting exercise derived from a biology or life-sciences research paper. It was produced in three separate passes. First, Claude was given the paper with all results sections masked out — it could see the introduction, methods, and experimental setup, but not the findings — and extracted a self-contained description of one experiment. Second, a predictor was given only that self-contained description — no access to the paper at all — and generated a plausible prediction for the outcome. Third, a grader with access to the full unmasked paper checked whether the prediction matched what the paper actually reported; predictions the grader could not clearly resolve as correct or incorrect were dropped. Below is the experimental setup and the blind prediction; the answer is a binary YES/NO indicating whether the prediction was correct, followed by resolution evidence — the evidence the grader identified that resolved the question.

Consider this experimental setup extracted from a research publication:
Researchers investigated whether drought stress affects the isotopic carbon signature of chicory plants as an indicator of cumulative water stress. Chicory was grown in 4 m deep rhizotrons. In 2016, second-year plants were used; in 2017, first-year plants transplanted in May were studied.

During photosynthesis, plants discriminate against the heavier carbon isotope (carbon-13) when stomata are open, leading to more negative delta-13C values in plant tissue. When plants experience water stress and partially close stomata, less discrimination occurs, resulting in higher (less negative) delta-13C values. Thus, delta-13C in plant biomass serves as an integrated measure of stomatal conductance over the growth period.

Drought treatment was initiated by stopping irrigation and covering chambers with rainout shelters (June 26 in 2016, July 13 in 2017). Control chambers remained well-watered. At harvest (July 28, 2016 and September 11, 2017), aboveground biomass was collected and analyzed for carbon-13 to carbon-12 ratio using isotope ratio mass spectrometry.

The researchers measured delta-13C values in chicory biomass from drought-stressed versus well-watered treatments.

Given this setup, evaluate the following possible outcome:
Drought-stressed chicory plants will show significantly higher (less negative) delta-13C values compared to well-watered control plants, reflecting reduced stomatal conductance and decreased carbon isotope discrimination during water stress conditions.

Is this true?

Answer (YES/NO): NO